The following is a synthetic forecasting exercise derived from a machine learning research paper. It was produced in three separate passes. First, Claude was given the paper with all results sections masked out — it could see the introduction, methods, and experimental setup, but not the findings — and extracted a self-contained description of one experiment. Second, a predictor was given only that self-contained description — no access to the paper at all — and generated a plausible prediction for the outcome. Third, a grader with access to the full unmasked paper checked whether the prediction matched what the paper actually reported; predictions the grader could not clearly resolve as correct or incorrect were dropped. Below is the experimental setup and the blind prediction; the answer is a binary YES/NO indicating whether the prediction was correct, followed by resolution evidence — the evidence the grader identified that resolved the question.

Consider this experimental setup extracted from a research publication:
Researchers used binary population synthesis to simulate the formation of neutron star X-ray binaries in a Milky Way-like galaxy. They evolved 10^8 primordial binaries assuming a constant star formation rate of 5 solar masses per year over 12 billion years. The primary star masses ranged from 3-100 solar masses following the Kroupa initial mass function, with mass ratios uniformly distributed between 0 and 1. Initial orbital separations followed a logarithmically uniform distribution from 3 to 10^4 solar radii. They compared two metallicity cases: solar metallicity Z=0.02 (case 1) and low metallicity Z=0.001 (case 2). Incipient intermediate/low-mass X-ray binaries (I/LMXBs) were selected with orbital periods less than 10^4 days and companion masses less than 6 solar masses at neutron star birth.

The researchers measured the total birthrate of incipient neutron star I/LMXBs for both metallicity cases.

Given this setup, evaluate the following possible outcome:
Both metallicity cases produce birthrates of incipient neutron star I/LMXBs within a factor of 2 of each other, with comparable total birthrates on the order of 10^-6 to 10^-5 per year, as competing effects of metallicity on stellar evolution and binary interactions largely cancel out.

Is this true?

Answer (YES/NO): NO